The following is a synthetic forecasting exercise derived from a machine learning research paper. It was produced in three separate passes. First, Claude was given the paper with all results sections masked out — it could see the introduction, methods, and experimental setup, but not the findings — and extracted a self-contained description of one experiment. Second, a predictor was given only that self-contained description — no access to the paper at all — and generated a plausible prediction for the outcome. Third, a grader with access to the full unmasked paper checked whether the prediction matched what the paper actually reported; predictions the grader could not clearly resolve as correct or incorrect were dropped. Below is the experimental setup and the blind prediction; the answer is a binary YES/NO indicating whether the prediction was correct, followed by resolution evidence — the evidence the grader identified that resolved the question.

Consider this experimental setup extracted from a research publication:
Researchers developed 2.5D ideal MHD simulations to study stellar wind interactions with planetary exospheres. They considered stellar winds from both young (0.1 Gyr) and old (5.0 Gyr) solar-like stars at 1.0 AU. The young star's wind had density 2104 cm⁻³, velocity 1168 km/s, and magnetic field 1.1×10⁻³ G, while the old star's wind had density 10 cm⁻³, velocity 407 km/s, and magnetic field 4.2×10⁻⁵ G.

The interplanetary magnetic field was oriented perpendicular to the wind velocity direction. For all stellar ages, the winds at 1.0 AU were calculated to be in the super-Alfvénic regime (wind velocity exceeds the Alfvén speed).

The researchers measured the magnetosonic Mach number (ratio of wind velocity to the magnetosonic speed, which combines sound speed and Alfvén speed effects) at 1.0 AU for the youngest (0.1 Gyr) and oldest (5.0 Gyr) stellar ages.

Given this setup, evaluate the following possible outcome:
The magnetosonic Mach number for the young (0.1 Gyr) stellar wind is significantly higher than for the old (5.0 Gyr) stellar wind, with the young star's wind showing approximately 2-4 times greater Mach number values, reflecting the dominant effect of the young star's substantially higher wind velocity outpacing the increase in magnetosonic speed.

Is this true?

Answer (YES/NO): NO